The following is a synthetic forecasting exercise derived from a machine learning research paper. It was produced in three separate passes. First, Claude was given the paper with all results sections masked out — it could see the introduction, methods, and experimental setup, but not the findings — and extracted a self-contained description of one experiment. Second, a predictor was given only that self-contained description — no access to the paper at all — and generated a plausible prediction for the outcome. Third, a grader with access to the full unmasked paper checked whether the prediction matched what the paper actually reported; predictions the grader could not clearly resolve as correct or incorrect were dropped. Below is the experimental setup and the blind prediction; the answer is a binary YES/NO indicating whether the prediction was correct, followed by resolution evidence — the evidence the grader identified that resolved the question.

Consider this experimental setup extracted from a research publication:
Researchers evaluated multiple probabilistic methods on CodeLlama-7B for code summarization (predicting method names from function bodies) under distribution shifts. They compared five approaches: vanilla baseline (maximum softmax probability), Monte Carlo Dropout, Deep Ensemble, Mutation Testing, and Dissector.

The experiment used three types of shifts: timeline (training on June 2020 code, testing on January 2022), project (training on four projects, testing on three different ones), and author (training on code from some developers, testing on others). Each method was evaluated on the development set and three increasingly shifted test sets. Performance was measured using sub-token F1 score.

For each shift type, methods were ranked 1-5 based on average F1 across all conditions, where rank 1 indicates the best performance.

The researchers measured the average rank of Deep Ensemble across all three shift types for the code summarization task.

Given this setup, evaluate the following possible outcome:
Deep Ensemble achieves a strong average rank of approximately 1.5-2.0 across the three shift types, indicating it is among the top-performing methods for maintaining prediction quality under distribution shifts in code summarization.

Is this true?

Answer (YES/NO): YES